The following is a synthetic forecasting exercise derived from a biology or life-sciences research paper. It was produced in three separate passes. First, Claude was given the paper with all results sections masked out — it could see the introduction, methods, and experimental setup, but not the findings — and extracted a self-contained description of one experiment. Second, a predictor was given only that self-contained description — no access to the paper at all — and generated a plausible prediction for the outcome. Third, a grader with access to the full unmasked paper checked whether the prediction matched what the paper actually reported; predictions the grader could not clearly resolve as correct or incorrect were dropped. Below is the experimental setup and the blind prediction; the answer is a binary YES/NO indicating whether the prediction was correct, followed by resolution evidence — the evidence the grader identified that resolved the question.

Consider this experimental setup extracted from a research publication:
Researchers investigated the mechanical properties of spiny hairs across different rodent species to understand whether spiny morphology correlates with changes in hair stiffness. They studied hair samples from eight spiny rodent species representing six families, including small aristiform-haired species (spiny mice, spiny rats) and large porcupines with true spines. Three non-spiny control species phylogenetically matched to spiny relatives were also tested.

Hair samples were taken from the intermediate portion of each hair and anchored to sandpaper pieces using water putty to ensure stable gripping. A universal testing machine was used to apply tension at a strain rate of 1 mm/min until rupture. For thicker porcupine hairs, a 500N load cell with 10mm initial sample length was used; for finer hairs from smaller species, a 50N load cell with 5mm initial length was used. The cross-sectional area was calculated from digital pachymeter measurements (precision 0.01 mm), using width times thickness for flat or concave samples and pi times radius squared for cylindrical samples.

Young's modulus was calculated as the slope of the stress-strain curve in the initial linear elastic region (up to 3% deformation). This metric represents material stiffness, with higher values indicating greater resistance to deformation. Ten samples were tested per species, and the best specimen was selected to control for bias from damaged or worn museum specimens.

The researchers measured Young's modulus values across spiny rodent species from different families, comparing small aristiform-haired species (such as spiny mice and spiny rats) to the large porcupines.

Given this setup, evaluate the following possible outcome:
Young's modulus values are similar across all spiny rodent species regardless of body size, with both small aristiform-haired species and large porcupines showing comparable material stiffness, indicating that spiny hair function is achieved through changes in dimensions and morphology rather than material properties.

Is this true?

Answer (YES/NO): NO